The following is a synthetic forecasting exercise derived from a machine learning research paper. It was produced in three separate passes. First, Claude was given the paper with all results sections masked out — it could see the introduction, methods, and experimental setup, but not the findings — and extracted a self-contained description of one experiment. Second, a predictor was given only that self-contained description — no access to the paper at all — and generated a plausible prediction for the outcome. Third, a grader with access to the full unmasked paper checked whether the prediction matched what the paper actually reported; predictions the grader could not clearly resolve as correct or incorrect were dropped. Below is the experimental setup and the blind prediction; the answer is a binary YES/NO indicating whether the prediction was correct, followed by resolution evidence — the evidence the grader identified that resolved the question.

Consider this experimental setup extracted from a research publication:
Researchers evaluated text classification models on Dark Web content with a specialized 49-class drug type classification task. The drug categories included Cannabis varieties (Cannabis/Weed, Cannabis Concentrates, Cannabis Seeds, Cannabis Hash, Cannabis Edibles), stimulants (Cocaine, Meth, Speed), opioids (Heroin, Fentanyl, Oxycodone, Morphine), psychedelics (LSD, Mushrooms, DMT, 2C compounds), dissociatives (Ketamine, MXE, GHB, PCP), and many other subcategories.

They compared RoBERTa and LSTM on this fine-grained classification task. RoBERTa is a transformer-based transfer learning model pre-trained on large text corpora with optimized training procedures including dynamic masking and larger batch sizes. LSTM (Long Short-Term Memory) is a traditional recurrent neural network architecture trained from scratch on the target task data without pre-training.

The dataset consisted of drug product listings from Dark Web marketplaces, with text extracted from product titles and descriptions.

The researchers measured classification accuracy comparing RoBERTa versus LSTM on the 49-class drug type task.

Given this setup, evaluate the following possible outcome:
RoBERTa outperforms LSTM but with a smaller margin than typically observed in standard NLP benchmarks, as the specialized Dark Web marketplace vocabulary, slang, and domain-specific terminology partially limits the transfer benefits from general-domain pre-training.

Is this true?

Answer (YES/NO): YES